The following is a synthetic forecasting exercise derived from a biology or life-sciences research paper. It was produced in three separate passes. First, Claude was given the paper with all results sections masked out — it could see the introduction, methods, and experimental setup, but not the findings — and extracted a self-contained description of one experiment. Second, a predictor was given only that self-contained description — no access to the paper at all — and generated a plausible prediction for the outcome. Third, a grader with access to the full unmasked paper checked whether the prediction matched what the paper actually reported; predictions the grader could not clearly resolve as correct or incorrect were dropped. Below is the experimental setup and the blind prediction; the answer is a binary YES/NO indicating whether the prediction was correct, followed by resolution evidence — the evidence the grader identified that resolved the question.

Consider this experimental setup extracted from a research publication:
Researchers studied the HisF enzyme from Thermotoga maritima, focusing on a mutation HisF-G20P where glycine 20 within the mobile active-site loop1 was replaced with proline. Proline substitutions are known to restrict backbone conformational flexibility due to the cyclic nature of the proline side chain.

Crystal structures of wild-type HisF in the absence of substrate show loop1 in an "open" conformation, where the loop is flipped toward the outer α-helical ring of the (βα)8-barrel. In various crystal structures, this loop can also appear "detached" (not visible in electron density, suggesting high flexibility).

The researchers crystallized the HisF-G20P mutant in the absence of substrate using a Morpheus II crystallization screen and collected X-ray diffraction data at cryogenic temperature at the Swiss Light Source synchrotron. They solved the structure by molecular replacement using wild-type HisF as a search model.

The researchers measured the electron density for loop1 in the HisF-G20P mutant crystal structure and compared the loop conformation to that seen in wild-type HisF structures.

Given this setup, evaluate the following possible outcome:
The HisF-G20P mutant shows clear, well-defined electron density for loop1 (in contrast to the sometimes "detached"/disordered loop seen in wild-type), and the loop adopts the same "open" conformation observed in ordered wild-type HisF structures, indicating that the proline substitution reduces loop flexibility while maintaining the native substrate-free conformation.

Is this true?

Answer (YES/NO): YES